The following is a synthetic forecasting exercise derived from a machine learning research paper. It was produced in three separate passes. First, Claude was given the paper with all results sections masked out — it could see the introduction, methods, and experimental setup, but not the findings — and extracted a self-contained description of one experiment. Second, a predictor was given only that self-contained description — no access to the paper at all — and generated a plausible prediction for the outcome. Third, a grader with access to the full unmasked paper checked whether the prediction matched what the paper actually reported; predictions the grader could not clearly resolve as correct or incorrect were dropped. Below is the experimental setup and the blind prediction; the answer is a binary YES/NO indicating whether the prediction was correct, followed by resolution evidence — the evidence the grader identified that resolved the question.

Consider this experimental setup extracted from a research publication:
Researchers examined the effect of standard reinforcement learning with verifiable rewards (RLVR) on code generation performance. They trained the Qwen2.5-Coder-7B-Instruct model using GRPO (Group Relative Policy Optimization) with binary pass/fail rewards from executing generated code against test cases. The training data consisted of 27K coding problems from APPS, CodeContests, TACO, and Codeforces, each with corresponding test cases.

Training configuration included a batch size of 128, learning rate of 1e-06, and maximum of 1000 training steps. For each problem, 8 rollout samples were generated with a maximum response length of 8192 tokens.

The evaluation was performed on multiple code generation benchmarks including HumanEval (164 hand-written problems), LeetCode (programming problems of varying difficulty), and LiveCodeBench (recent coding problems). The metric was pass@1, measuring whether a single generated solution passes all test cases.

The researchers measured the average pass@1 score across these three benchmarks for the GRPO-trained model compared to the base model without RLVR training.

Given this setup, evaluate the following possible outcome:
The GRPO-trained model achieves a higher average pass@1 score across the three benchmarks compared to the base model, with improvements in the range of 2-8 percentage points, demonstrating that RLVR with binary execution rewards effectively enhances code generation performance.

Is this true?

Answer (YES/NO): YES